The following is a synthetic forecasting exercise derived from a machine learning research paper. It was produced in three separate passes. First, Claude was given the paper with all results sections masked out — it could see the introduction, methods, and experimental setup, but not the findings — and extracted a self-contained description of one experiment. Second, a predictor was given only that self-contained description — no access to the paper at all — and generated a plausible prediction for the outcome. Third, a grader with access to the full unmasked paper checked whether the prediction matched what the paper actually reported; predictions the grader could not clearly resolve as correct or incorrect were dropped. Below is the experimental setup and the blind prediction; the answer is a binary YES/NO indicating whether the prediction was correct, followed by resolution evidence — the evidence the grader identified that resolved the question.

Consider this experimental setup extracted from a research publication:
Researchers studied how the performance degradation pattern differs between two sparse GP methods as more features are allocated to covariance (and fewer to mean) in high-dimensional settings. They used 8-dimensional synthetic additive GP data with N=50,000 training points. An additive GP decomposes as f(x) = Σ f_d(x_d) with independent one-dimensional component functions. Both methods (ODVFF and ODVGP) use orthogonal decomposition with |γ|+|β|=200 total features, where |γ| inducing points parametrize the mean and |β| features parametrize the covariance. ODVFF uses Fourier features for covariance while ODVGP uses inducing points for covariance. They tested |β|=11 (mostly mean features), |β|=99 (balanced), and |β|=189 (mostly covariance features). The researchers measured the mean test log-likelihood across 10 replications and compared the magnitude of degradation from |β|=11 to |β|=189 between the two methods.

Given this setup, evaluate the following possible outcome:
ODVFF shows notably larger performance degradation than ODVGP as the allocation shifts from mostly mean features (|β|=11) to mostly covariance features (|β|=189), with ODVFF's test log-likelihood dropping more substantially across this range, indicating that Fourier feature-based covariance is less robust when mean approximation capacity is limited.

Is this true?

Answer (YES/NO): NO